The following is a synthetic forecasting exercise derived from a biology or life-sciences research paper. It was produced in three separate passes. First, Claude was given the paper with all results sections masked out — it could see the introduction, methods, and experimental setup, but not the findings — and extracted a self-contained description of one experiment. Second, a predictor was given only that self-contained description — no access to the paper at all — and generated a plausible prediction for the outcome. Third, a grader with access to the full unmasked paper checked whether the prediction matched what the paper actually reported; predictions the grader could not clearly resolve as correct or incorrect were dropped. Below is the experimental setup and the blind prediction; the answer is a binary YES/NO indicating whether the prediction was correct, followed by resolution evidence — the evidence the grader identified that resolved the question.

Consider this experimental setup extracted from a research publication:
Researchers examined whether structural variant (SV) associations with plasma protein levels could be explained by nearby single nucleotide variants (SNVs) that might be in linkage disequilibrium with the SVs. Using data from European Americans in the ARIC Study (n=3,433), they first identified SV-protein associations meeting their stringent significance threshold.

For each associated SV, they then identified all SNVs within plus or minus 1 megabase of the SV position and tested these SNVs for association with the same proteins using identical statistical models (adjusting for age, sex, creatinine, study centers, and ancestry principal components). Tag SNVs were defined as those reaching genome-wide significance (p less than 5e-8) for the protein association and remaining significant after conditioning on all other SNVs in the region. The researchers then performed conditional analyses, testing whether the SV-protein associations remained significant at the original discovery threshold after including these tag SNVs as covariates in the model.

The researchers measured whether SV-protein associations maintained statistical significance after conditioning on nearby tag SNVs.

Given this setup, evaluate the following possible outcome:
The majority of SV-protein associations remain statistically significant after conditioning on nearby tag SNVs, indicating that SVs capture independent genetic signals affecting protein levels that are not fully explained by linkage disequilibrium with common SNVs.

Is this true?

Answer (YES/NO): NO